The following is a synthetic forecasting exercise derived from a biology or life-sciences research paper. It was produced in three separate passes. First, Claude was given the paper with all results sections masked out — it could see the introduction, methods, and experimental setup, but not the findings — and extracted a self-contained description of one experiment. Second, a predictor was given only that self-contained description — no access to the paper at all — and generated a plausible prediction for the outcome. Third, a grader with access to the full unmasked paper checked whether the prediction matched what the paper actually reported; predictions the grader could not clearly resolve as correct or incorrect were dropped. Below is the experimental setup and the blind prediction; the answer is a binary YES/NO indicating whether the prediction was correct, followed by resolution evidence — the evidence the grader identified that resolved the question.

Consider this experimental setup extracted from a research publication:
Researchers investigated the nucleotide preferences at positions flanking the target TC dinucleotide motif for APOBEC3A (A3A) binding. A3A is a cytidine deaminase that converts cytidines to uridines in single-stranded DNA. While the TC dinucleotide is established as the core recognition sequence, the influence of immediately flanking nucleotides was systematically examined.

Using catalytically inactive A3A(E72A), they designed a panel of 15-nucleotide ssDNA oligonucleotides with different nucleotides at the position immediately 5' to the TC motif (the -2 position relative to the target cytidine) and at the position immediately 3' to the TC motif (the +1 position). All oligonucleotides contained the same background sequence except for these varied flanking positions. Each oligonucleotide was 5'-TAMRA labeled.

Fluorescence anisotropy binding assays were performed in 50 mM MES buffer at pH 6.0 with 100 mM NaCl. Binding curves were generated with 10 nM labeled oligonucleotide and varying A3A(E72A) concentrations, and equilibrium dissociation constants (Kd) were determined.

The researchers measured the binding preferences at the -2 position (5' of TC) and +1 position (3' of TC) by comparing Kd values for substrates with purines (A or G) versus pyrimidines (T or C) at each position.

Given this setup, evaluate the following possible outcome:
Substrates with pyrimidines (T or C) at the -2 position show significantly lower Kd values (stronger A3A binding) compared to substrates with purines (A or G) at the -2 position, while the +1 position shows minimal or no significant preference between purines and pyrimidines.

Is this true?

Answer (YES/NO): NO